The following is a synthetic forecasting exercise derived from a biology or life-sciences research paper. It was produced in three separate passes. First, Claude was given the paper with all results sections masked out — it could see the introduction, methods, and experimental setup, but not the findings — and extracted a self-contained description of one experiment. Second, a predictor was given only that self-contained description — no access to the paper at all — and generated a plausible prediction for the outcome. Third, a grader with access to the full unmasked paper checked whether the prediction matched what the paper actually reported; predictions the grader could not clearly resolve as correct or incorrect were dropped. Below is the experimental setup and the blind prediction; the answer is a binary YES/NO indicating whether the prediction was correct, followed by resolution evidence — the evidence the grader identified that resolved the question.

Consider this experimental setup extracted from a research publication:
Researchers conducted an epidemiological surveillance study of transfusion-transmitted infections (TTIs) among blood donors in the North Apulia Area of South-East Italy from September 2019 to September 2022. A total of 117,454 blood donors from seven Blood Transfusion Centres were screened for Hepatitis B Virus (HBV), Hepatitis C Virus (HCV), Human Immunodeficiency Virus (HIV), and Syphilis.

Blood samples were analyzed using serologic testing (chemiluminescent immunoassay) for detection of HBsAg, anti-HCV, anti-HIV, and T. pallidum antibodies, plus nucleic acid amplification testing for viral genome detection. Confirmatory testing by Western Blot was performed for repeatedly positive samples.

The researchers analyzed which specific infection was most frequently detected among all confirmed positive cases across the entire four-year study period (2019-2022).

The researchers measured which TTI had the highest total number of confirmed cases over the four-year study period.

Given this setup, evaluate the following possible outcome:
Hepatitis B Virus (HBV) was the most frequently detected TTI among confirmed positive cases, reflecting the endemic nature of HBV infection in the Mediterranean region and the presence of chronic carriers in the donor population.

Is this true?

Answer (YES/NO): YES